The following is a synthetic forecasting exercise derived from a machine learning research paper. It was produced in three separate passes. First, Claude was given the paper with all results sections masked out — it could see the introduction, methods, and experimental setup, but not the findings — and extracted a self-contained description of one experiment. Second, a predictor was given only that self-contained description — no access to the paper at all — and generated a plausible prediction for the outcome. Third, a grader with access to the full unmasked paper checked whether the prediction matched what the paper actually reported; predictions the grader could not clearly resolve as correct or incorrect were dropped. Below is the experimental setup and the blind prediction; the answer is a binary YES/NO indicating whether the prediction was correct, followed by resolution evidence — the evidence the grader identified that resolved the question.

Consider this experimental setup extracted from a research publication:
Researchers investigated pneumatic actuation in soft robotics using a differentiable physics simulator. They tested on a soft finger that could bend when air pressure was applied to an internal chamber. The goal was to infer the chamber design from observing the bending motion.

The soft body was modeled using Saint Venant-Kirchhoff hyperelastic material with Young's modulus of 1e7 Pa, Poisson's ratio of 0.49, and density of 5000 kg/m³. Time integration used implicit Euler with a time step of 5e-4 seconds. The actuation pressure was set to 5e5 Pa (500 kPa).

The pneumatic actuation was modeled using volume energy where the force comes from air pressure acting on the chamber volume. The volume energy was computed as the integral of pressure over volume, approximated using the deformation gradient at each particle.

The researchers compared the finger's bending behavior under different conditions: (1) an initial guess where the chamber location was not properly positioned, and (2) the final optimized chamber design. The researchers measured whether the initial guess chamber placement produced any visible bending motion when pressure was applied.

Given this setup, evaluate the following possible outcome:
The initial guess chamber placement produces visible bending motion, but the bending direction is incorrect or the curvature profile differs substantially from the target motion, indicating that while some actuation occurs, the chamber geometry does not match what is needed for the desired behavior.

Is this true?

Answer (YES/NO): NO